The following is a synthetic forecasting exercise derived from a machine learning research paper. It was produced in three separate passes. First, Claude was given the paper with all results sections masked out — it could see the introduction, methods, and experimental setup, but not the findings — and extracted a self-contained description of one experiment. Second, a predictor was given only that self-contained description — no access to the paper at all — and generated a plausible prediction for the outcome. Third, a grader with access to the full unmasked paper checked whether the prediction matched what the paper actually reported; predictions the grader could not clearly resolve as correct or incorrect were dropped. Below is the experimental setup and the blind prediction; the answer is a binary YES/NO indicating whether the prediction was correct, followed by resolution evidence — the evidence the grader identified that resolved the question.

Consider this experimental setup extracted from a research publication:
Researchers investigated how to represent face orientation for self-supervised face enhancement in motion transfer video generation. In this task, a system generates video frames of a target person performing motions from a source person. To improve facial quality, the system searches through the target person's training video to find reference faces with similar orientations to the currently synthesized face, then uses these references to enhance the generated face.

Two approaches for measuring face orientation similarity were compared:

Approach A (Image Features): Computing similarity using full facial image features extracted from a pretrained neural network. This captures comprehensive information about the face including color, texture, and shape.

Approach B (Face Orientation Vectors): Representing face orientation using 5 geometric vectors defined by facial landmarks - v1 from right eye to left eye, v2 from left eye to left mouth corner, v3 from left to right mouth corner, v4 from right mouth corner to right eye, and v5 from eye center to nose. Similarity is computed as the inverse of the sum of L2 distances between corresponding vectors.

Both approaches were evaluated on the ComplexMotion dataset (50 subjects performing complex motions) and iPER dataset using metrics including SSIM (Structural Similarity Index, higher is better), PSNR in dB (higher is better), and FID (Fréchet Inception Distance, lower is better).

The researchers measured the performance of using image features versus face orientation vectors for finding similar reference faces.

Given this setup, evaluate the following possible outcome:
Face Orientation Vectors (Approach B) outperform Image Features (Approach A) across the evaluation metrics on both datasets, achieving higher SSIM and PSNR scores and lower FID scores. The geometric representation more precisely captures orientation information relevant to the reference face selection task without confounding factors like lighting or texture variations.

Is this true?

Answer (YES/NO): YES